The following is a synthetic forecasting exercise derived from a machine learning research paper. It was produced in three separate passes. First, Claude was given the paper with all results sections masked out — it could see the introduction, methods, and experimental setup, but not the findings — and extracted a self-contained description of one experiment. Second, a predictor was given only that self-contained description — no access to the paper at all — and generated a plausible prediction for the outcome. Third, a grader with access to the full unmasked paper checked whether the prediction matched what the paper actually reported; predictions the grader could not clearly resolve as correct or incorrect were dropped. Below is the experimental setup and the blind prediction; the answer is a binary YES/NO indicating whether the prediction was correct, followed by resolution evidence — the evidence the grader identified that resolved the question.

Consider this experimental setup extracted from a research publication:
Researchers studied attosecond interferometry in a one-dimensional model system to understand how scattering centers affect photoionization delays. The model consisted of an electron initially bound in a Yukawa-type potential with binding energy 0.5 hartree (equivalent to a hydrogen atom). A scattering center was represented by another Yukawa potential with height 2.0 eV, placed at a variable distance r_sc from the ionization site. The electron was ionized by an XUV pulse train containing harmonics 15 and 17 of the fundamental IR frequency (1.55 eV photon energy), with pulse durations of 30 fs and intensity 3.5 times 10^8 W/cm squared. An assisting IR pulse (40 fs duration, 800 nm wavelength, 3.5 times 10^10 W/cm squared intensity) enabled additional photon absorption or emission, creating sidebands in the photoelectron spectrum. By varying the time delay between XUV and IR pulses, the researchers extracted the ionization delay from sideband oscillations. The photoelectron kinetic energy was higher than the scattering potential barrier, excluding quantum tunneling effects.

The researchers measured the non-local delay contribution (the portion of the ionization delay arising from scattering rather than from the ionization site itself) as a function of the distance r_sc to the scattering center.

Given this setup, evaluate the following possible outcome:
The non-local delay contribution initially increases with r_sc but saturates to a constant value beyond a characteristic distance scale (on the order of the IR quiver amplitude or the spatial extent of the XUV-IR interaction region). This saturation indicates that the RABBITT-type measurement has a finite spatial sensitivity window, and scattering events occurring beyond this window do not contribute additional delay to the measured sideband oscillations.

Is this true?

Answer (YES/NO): NO